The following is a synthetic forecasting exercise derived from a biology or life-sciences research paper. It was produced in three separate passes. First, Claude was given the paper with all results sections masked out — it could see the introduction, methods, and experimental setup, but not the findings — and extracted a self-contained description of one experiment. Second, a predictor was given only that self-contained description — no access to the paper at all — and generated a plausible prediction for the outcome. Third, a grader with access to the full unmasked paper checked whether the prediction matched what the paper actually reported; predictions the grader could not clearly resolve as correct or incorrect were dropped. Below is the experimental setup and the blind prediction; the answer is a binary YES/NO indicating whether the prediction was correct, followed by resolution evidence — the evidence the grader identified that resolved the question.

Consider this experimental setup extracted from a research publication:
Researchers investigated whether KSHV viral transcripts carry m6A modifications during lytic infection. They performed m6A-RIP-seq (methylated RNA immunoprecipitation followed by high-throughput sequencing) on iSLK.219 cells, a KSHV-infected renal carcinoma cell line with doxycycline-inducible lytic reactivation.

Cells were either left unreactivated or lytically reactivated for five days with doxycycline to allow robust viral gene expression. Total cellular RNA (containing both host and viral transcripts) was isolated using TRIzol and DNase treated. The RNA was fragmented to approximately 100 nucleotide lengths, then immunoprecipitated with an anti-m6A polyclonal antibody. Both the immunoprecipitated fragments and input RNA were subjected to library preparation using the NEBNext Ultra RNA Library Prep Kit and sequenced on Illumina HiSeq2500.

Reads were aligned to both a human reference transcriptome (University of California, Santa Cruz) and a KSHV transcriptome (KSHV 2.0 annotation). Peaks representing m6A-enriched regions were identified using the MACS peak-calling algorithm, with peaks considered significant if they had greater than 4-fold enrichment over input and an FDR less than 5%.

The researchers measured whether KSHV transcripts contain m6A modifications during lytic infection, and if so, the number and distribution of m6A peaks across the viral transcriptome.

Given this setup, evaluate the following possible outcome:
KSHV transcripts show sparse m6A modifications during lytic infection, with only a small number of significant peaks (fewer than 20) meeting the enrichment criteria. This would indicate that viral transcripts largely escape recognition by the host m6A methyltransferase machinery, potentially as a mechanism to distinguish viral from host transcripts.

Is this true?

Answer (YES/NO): NO